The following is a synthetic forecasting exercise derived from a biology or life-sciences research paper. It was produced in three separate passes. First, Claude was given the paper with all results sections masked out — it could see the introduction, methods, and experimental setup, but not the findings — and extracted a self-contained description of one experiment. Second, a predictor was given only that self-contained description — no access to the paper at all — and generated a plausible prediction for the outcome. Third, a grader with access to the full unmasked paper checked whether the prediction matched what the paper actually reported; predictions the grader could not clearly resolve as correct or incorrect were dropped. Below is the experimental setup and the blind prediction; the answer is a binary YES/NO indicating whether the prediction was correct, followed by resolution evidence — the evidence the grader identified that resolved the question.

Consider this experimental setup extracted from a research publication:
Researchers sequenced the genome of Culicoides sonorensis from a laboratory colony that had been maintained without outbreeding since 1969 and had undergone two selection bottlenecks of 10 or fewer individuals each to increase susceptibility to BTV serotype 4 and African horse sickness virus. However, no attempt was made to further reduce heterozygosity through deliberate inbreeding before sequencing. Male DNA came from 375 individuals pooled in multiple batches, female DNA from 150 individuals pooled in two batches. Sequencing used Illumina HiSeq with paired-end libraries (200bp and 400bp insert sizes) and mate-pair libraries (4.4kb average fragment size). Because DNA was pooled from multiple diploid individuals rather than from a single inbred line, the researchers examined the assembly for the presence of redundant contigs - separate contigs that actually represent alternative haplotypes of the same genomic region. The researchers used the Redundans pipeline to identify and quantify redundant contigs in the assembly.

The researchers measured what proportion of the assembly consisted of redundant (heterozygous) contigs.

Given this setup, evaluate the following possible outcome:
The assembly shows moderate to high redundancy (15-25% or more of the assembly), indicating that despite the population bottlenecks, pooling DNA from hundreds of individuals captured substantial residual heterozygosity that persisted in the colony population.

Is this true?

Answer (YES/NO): YES